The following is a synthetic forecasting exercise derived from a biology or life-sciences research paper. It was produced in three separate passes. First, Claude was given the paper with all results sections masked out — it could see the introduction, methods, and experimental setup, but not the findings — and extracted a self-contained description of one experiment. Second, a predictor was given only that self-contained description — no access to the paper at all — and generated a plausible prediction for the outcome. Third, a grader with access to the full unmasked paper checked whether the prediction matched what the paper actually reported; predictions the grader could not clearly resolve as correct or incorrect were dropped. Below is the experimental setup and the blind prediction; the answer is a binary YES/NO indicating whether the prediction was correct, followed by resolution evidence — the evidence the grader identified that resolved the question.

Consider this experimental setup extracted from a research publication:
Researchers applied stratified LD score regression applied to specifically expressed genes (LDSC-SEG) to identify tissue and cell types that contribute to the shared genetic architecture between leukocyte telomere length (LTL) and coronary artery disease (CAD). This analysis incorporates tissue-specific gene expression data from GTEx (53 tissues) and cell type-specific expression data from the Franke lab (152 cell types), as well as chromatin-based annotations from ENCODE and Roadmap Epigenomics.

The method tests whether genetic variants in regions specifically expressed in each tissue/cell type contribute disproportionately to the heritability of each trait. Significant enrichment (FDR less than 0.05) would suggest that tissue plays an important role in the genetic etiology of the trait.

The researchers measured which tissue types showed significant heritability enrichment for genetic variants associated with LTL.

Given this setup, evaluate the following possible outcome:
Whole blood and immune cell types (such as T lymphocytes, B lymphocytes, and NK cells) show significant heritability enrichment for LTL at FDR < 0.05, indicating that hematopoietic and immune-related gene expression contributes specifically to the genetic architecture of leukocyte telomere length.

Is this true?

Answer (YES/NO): NO